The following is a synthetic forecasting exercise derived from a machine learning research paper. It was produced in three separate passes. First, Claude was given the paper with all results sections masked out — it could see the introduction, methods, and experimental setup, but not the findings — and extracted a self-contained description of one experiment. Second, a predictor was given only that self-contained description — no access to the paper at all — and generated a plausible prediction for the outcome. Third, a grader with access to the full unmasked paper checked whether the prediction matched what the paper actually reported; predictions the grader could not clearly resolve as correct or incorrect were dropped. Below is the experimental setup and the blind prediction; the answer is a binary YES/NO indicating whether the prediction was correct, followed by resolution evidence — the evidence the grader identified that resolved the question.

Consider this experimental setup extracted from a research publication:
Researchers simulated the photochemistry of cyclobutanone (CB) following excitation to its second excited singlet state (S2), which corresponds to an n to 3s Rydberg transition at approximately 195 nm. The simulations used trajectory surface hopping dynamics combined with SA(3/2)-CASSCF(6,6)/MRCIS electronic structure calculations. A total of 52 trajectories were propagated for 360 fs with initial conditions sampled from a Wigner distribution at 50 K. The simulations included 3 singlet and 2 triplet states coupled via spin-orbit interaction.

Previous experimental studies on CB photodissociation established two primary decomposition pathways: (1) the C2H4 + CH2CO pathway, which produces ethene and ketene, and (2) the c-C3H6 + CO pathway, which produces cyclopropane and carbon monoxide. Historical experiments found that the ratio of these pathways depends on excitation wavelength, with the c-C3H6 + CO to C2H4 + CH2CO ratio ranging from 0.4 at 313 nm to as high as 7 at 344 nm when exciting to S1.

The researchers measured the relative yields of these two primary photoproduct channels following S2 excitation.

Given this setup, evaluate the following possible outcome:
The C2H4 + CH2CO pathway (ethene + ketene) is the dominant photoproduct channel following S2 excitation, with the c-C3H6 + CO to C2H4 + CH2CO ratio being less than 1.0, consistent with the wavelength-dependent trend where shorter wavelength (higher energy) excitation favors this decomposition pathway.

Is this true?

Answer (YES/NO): NO